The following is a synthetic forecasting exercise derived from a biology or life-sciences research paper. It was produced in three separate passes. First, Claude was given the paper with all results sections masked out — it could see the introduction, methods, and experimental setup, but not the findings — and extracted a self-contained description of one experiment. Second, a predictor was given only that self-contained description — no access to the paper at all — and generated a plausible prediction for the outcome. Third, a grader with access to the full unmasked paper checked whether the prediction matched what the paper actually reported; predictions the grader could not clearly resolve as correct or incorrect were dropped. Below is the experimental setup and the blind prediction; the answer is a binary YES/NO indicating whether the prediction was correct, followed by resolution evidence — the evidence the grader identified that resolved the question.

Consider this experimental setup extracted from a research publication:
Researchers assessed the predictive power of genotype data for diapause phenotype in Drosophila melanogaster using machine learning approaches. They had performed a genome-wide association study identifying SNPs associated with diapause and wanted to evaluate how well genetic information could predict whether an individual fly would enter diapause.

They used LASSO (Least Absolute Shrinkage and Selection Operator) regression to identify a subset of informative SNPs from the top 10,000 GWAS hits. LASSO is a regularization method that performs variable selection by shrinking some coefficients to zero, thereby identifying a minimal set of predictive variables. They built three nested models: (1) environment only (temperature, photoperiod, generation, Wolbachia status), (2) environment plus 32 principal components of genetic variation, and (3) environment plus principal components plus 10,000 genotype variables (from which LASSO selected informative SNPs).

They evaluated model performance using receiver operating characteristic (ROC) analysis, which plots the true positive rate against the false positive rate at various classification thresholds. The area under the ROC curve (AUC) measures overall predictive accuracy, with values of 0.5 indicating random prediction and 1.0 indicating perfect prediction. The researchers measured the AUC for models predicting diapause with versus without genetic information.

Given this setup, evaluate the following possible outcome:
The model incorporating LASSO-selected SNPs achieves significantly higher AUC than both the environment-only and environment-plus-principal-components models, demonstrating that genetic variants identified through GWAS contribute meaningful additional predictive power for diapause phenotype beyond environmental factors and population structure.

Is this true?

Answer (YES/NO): YES